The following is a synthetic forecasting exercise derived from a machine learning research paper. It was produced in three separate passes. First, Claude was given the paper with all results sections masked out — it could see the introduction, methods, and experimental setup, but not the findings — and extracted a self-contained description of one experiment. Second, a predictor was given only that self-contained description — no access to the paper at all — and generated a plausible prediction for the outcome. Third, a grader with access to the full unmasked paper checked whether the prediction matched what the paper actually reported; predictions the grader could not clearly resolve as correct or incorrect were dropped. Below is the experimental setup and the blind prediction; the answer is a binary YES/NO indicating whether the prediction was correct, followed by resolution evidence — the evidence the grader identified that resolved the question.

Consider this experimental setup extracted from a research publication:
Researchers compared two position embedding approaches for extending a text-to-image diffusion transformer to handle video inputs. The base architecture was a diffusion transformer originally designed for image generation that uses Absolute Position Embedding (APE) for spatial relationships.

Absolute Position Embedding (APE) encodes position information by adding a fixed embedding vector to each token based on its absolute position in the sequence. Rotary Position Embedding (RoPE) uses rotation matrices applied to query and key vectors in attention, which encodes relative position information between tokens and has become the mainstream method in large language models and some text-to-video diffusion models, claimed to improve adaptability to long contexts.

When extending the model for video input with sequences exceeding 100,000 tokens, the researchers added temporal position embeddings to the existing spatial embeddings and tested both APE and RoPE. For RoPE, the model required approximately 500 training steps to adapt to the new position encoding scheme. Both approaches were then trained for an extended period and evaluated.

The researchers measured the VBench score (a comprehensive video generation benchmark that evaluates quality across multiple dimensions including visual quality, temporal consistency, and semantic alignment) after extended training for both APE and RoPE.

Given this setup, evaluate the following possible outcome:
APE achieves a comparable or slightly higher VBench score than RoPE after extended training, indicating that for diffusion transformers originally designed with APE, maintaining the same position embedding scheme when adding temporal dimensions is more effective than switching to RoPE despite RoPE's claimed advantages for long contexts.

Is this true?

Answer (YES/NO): YES